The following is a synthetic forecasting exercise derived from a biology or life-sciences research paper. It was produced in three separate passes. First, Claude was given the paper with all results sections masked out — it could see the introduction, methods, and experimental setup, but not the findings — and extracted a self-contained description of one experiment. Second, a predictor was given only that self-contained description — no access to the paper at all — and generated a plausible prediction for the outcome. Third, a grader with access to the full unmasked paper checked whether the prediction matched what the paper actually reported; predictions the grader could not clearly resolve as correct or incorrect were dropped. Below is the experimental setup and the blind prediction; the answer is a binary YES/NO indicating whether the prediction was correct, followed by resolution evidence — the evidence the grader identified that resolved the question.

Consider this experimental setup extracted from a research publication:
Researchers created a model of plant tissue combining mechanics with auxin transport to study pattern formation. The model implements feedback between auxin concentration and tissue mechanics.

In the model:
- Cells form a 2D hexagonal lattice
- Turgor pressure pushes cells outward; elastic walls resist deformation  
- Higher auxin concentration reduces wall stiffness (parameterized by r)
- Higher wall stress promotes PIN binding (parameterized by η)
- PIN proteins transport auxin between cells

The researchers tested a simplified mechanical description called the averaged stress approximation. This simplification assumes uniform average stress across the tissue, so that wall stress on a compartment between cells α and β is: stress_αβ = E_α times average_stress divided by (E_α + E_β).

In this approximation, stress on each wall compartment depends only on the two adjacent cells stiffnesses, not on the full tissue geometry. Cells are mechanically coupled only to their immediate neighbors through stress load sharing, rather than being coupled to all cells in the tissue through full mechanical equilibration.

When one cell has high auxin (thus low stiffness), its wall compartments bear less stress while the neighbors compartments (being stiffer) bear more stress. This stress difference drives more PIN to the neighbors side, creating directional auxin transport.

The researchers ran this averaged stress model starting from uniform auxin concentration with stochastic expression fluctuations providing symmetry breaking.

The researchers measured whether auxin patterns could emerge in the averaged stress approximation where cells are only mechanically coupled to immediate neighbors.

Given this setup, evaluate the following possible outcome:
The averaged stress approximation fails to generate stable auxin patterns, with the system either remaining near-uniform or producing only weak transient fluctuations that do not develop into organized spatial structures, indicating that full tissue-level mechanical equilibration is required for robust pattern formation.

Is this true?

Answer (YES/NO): NO